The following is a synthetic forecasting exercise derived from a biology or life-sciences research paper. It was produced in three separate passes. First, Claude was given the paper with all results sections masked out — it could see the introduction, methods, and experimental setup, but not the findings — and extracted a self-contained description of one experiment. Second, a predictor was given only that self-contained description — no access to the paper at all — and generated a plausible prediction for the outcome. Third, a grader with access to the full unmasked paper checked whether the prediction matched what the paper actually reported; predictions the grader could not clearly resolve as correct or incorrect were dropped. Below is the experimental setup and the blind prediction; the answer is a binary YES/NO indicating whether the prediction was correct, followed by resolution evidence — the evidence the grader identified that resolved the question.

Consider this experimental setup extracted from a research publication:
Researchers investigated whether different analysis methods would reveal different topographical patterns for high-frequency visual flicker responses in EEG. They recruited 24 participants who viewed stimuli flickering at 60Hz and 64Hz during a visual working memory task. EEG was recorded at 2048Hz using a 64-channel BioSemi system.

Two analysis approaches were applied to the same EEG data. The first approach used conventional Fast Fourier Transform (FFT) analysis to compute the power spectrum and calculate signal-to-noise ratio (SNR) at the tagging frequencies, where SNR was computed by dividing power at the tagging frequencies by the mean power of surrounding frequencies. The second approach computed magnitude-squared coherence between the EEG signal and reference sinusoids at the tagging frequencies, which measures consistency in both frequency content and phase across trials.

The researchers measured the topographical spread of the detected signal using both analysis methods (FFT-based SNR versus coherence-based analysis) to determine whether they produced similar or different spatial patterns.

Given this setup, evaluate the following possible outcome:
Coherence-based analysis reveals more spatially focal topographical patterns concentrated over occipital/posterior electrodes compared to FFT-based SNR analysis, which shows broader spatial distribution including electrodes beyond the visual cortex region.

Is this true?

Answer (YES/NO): NO